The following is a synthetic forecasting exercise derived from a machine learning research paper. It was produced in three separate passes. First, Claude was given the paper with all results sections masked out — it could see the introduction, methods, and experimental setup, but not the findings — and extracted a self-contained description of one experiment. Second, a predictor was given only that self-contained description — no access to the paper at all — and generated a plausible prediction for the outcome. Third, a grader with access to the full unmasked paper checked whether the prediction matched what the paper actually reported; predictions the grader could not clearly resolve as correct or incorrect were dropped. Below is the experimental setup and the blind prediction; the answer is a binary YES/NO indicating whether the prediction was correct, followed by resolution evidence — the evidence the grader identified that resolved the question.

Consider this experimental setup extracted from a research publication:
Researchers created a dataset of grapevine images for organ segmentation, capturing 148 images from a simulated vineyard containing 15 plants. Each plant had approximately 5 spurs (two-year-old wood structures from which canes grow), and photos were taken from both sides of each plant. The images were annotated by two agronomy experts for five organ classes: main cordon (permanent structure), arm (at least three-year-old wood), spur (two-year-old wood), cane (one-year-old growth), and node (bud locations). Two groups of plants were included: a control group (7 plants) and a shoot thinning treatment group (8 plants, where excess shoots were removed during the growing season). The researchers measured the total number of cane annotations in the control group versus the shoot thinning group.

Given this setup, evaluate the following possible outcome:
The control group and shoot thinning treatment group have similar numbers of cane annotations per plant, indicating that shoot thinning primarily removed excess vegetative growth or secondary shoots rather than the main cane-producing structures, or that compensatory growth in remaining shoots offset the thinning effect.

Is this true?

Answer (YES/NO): NO